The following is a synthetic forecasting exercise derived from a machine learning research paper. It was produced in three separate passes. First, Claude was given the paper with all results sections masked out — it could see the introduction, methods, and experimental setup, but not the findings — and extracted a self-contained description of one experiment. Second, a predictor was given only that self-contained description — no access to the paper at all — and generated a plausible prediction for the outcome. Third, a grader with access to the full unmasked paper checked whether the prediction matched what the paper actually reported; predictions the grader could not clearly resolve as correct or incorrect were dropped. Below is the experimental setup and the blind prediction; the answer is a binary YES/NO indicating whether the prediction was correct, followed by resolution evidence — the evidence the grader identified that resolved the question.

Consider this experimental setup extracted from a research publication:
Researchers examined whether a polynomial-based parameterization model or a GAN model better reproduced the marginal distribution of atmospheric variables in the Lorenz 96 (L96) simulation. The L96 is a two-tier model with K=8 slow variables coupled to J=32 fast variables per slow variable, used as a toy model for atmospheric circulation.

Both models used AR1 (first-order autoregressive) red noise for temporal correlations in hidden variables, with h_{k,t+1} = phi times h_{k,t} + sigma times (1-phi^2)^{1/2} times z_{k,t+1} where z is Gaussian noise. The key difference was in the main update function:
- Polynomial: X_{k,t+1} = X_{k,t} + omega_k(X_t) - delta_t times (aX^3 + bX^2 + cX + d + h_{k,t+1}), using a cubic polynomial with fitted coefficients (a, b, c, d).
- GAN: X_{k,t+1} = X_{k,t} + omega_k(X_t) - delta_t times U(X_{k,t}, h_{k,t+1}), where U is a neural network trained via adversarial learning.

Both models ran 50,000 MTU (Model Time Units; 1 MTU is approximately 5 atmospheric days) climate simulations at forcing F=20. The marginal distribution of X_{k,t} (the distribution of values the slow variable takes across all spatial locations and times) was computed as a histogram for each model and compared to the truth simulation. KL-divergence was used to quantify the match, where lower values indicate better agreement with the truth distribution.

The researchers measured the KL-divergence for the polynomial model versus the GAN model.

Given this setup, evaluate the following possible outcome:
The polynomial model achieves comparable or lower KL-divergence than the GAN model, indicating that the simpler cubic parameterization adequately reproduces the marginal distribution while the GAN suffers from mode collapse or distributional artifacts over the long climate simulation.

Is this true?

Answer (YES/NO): NO